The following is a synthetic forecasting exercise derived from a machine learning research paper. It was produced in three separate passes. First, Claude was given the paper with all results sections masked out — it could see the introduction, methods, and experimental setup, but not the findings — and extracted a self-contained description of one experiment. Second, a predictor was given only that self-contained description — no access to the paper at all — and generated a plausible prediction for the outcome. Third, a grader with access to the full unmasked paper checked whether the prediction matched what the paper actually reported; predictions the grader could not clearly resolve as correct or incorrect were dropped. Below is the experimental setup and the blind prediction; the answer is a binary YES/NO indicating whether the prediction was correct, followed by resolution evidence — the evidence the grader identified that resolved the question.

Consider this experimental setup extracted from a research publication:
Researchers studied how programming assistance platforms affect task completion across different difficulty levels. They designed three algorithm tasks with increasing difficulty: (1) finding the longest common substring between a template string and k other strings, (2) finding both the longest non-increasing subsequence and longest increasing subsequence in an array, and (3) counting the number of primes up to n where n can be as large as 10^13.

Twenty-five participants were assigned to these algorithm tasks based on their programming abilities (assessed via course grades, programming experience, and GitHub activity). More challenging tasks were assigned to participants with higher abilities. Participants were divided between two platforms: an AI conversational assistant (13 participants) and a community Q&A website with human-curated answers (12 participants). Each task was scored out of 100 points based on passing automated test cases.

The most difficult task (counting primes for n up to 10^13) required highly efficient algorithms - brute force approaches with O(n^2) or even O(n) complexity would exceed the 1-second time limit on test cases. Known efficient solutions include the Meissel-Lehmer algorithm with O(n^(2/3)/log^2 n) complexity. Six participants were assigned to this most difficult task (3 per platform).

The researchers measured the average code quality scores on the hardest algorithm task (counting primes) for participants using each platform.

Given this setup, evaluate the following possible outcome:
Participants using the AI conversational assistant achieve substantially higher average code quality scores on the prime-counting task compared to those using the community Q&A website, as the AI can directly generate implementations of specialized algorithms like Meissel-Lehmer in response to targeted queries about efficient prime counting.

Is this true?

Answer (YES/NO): YES